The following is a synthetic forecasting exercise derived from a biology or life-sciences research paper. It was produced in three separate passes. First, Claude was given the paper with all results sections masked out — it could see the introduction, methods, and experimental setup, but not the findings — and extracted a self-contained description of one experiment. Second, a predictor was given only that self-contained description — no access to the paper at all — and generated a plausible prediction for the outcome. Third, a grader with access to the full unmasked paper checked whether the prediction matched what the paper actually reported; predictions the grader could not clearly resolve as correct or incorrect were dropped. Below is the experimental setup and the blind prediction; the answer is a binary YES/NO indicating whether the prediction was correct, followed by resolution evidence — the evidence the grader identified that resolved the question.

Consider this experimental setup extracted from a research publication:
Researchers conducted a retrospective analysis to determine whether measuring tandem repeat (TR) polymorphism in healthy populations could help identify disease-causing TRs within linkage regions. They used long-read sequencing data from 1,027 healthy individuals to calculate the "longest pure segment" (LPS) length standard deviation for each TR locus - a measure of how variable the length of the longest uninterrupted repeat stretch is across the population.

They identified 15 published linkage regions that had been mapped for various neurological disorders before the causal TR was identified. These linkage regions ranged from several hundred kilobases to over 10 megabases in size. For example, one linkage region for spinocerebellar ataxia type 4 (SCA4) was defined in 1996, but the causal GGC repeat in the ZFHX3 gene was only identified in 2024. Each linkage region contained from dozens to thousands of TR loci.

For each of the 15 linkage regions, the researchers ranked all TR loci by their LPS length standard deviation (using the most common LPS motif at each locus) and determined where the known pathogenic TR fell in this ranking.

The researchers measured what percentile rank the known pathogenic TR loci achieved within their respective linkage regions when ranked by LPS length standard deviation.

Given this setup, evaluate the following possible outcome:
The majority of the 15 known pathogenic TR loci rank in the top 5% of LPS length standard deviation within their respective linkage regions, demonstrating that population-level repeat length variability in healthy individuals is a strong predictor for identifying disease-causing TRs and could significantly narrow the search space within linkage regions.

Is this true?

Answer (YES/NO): YES